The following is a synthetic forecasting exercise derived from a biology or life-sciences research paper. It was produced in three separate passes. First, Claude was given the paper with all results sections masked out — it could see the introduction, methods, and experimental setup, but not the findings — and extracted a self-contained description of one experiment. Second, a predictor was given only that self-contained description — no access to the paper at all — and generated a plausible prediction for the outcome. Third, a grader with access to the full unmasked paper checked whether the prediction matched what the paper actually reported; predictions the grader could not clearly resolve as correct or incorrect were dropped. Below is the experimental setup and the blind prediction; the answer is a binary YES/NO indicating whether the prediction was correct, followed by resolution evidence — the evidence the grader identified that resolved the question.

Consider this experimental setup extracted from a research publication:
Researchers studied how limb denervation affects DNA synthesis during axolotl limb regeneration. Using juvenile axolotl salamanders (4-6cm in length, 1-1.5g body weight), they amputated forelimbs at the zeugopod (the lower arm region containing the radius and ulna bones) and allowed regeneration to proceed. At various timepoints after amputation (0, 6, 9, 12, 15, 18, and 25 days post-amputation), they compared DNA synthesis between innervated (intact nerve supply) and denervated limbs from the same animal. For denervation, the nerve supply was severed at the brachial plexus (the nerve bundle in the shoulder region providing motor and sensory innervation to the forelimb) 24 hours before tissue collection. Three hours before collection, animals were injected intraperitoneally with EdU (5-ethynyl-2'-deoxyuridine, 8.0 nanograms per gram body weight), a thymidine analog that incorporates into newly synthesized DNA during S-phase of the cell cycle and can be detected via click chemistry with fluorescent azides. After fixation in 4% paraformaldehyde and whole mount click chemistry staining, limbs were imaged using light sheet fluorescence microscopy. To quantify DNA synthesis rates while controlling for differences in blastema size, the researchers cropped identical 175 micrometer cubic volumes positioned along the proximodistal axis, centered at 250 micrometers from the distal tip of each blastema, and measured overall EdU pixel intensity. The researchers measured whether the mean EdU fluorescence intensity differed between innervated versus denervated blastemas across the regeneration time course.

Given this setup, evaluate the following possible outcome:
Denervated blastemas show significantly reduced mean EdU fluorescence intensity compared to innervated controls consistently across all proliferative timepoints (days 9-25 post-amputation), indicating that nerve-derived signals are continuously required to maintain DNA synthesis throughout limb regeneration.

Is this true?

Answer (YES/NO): NO